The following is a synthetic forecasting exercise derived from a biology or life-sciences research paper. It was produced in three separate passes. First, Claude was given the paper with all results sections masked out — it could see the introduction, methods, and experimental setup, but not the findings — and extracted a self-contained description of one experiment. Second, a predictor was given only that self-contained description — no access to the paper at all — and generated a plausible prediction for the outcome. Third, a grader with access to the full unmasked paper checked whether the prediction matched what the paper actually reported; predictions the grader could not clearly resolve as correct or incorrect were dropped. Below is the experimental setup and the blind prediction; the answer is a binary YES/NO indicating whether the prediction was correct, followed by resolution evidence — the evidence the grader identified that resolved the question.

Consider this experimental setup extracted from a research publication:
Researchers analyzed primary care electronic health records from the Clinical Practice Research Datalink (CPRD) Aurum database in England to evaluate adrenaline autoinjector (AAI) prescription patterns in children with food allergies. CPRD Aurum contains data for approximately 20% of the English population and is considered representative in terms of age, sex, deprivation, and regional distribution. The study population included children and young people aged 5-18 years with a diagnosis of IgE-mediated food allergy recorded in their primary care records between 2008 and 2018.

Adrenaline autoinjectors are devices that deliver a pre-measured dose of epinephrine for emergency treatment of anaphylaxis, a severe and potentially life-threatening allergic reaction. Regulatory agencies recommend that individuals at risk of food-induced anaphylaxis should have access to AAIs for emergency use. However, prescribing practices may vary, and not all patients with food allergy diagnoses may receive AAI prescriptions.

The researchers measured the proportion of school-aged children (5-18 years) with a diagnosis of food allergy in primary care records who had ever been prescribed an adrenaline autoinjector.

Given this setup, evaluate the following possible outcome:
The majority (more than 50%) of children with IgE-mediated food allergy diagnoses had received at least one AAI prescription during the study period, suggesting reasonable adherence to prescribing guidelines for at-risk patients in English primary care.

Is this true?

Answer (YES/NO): NO